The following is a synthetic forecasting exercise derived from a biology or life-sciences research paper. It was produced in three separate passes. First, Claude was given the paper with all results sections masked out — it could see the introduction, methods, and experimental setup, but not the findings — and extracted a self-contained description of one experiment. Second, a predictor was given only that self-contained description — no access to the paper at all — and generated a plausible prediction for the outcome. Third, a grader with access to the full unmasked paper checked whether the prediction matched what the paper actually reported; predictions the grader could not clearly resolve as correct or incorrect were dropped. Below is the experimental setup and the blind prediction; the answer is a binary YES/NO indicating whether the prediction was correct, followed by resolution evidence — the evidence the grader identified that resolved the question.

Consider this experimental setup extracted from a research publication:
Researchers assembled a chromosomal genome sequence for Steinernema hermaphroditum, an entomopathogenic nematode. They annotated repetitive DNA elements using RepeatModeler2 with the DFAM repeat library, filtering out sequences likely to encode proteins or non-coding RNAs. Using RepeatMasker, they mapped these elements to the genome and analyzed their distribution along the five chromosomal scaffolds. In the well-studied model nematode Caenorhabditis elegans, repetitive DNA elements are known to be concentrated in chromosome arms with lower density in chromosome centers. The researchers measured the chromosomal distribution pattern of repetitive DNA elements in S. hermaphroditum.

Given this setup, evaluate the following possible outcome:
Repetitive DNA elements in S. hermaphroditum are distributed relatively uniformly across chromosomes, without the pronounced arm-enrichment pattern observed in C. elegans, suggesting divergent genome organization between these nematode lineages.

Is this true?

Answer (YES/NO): YES